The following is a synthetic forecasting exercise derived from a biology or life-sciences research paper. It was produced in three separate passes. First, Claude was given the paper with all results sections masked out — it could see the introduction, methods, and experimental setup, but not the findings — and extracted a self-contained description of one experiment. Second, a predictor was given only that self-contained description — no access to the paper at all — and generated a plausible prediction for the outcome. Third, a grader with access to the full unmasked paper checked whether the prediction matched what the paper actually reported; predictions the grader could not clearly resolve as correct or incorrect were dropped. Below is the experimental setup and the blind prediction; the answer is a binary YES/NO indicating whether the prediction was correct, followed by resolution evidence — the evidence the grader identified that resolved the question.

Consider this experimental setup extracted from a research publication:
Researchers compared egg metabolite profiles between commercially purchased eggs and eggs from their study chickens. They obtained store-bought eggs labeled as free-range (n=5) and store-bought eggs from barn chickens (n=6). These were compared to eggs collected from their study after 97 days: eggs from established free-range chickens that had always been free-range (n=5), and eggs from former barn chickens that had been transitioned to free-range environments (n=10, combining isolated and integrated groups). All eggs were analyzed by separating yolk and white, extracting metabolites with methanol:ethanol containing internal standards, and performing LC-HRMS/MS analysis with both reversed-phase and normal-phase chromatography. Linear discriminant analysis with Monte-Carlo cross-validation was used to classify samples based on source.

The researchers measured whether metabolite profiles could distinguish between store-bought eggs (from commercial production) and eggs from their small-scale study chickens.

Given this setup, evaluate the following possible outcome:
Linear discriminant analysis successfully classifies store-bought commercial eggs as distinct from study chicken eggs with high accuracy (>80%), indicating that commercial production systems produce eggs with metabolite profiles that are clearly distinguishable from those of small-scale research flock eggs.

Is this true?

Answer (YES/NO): YES